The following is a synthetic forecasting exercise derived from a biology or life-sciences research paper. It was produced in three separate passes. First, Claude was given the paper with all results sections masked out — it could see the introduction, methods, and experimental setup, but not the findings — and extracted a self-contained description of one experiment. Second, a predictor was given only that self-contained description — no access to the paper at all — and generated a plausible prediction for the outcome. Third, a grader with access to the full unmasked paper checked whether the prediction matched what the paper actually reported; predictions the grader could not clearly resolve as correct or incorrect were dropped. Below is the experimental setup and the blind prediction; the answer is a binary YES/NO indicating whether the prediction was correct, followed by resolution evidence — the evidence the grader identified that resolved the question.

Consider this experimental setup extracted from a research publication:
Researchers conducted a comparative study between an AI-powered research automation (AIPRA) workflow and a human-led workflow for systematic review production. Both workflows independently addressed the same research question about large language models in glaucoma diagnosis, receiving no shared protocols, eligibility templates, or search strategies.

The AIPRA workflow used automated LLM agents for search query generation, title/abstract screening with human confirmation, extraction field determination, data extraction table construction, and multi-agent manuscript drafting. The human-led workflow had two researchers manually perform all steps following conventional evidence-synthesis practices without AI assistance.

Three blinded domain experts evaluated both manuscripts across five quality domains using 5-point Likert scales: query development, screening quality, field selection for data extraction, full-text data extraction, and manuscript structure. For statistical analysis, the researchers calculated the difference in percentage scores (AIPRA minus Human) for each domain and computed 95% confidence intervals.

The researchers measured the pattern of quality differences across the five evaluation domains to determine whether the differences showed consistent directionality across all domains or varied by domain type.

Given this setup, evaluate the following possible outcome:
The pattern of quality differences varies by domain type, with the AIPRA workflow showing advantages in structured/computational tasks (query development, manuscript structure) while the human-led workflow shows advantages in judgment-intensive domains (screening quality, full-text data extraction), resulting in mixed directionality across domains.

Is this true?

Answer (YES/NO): NO